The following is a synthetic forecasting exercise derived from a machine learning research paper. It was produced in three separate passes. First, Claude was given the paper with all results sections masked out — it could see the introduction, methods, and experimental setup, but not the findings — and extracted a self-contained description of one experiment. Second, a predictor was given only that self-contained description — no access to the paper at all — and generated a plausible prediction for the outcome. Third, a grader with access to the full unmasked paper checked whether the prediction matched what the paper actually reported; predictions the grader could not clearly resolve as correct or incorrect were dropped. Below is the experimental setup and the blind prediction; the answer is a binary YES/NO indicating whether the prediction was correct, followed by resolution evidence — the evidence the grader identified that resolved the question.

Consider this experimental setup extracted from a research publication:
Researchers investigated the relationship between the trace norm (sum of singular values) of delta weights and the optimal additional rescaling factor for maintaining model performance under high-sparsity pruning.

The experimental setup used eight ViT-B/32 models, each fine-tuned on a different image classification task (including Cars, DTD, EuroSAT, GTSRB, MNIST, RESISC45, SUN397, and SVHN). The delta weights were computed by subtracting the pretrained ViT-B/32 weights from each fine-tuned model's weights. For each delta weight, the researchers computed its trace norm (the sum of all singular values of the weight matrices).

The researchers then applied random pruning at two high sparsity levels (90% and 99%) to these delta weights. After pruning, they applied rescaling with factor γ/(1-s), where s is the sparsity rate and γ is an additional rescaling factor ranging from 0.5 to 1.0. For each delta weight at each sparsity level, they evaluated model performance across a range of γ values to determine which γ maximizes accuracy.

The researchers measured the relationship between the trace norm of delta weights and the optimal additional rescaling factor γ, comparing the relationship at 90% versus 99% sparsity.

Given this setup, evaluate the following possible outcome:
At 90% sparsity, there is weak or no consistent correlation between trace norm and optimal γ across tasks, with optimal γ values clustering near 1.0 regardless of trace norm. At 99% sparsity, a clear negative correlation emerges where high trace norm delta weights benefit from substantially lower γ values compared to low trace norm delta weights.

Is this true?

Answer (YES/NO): NO